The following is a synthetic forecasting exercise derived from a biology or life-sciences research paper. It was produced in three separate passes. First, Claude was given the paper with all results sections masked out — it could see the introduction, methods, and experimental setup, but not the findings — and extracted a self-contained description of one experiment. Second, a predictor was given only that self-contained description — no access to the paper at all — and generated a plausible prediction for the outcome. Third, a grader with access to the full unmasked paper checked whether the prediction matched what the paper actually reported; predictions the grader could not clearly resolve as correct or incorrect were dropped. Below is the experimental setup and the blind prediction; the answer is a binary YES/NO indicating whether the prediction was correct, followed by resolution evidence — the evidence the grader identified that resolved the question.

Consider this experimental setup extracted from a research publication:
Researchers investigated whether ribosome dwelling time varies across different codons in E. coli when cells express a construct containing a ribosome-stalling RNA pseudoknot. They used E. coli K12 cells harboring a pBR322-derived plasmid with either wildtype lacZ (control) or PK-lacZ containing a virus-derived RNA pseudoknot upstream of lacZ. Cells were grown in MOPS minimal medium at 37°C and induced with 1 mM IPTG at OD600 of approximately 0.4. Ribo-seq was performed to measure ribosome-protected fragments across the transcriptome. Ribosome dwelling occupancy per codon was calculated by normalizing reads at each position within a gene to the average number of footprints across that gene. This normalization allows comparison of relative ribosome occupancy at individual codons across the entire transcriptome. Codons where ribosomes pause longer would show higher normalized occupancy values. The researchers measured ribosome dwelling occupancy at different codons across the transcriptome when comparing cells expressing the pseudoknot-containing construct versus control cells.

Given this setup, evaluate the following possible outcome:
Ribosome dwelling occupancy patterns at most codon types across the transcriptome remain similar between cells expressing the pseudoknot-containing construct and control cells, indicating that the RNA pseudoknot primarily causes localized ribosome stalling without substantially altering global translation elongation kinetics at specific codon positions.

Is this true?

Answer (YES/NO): NO